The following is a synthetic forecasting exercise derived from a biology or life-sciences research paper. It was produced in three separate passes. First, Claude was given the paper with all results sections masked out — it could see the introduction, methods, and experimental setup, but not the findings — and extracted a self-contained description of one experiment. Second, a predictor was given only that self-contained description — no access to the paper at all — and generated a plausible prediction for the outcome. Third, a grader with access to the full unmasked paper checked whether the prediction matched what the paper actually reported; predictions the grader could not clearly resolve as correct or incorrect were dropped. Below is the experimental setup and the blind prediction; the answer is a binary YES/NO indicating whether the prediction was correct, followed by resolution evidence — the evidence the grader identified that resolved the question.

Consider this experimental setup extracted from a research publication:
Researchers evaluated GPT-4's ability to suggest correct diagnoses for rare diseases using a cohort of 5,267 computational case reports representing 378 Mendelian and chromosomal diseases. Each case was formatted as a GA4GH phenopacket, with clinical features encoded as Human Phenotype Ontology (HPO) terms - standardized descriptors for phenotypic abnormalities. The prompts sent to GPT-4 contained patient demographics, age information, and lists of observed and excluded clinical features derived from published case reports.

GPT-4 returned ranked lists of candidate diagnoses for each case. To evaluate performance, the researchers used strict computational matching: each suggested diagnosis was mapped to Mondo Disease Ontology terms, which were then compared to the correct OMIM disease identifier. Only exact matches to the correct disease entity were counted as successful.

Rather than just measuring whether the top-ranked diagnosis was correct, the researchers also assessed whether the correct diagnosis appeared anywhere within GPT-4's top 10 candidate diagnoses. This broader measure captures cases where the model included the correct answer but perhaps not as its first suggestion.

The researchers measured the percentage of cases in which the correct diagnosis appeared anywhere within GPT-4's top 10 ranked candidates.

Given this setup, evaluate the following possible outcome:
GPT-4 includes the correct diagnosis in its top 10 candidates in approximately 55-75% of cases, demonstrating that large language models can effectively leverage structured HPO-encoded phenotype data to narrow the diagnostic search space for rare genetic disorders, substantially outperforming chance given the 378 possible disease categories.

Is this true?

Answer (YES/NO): NO